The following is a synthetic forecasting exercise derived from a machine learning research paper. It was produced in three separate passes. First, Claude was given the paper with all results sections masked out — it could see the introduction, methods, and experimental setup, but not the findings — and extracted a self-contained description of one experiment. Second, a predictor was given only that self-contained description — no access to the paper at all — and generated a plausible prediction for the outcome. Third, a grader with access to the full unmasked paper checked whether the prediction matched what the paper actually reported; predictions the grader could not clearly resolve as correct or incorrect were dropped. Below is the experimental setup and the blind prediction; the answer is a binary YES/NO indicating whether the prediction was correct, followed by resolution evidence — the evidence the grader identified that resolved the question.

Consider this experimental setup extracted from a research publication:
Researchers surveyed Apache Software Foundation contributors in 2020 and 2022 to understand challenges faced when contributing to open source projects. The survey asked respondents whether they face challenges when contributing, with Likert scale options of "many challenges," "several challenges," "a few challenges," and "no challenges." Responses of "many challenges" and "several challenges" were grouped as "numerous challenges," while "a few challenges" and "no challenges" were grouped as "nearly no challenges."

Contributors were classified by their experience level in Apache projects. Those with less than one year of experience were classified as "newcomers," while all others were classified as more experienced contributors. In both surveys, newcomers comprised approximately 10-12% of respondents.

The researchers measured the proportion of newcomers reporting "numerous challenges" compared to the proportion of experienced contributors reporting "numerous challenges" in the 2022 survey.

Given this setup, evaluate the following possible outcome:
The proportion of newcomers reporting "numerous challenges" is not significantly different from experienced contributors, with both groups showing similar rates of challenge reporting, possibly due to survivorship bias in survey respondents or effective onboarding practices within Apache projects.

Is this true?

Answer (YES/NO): NO